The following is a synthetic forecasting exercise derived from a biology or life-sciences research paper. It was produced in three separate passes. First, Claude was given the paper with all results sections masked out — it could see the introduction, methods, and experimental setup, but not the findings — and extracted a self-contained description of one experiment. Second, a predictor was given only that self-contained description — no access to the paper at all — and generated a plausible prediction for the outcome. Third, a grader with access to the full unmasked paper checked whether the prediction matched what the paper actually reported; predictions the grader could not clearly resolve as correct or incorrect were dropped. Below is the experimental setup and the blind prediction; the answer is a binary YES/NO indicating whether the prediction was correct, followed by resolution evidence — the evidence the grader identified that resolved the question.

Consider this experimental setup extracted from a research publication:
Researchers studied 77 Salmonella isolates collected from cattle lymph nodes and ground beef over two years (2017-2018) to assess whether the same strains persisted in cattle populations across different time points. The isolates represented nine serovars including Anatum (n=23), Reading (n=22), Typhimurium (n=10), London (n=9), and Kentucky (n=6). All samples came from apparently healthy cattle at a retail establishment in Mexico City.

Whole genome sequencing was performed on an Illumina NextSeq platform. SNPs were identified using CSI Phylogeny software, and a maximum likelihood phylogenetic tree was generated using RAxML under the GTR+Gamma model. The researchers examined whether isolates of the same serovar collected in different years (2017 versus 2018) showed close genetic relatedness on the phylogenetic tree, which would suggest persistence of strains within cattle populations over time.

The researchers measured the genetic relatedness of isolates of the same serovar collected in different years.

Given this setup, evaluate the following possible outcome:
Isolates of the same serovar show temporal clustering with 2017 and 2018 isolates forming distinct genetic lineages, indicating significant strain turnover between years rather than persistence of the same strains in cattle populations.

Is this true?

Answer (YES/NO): NO